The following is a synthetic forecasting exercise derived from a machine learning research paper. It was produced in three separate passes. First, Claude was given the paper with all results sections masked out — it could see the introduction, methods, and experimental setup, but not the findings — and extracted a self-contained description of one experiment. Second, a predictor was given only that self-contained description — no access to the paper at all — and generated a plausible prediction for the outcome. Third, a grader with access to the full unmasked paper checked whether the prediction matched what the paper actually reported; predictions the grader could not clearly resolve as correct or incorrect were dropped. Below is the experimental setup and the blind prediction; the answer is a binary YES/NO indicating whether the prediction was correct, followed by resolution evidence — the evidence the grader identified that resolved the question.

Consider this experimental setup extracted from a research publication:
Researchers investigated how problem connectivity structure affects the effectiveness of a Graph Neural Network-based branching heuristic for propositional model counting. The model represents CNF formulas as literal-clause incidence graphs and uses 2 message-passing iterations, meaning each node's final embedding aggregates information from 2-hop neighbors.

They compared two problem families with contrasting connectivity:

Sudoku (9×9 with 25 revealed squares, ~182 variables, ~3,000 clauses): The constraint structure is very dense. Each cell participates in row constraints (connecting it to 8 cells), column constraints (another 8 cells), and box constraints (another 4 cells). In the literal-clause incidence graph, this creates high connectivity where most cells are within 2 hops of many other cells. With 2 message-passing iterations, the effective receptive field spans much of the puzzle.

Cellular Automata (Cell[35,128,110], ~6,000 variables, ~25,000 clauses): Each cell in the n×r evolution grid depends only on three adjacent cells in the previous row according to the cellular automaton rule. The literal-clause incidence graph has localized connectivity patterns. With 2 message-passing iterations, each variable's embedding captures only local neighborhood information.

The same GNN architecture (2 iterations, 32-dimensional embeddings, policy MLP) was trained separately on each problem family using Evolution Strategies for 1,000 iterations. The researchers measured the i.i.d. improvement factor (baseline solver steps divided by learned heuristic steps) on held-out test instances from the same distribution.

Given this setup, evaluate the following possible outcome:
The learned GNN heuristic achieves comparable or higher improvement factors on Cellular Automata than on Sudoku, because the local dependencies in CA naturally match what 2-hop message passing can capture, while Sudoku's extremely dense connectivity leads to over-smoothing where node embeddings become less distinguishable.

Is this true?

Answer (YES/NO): YES